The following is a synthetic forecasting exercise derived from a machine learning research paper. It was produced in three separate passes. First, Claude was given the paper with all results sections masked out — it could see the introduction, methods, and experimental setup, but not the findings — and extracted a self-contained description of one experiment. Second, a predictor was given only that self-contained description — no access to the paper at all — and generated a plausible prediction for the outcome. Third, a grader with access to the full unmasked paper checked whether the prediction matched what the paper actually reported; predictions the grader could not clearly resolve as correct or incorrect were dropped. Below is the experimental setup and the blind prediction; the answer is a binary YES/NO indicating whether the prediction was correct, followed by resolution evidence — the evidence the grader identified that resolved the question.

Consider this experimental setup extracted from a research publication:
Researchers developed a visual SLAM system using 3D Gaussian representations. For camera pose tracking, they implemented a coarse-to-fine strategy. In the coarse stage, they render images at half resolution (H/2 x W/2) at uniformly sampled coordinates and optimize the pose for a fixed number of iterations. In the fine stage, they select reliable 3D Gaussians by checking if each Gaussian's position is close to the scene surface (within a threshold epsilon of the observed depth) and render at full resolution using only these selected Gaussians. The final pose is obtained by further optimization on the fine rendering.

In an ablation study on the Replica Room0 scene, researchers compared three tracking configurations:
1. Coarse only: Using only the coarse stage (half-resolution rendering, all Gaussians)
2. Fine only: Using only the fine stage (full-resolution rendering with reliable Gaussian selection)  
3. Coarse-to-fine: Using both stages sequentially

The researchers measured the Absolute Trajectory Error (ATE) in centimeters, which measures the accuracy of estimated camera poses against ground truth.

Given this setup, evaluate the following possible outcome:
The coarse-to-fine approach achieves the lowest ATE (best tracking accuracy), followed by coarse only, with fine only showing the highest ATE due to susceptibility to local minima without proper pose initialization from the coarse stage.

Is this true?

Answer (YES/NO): NO